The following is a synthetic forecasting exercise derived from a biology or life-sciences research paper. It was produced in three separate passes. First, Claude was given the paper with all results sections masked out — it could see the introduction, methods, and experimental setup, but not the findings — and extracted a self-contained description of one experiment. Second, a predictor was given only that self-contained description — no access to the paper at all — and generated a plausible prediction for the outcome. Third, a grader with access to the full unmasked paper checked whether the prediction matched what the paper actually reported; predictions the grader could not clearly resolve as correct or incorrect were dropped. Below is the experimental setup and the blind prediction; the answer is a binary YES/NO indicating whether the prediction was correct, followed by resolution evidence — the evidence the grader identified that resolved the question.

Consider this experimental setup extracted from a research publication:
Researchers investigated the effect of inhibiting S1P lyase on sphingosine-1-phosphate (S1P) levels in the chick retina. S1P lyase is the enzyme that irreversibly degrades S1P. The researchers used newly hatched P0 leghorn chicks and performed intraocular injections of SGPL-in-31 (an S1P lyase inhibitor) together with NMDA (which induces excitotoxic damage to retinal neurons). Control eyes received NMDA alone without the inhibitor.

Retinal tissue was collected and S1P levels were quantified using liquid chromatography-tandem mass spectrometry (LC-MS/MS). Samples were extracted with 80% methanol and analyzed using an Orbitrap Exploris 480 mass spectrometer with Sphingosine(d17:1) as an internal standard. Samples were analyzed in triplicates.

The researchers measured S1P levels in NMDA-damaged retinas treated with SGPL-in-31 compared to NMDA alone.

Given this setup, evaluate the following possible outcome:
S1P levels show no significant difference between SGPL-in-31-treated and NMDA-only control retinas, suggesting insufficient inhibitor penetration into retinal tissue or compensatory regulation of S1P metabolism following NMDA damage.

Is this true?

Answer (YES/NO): NO